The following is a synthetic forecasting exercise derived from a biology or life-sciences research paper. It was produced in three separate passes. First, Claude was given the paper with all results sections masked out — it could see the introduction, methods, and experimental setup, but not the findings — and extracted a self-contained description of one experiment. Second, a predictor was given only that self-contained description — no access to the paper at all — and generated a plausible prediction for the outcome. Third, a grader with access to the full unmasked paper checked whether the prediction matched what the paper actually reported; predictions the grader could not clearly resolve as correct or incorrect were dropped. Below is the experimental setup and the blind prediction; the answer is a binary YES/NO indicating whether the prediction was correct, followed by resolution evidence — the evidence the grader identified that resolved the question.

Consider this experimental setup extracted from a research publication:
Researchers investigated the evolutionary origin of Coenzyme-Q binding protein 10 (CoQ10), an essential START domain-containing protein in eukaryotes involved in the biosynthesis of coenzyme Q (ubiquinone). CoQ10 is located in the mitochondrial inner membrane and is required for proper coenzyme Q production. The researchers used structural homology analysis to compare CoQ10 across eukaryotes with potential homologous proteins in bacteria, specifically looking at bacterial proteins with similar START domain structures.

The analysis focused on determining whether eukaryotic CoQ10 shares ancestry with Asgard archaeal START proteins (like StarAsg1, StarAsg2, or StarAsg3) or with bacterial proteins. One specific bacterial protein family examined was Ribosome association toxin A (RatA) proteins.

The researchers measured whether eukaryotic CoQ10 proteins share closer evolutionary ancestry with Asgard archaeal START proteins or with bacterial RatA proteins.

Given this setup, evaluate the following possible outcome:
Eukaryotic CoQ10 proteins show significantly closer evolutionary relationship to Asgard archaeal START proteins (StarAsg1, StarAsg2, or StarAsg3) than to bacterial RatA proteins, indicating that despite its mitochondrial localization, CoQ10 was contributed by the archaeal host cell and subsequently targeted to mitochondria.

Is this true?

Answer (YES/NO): NO